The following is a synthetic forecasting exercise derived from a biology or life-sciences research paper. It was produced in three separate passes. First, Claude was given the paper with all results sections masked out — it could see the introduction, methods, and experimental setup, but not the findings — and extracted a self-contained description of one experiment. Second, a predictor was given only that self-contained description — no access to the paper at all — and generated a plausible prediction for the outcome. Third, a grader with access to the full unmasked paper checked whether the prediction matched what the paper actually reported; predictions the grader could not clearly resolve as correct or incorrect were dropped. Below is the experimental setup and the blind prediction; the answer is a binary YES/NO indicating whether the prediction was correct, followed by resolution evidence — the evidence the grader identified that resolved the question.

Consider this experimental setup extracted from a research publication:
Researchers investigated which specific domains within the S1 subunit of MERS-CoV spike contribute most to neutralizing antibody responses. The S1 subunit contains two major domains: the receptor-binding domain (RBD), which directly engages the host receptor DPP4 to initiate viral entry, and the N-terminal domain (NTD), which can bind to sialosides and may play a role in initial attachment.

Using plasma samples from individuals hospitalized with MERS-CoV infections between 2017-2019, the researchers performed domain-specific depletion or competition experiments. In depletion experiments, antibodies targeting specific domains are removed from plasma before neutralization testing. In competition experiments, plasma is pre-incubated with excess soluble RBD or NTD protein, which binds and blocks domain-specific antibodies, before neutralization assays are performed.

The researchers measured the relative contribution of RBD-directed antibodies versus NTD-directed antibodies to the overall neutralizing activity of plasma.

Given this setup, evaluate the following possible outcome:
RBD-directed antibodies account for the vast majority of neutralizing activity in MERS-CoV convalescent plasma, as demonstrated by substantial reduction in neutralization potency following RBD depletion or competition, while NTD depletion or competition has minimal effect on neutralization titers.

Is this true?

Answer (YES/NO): NO